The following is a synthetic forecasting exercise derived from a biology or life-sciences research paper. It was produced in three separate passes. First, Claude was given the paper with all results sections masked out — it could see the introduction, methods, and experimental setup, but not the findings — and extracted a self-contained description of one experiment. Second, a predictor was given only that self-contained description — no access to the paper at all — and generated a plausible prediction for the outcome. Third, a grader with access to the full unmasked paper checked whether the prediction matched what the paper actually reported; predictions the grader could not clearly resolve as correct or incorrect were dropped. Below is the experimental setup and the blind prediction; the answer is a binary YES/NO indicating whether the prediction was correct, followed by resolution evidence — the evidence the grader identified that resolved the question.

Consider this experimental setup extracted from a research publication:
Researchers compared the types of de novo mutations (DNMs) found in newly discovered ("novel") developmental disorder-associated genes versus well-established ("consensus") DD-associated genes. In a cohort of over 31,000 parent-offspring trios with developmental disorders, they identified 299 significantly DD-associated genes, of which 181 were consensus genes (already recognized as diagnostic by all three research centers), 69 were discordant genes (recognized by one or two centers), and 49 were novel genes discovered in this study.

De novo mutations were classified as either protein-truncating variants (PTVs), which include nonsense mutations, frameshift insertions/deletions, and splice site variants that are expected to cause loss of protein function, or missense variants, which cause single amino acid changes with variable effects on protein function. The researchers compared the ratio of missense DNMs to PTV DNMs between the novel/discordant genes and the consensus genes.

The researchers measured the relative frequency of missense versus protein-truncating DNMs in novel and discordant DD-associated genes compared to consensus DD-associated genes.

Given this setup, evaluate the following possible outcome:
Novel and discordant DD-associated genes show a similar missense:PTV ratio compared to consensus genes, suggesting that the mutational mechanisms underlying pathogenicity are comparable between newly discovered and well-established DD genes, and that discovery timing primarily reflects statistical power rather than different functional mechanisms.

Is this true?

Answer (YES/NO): NO